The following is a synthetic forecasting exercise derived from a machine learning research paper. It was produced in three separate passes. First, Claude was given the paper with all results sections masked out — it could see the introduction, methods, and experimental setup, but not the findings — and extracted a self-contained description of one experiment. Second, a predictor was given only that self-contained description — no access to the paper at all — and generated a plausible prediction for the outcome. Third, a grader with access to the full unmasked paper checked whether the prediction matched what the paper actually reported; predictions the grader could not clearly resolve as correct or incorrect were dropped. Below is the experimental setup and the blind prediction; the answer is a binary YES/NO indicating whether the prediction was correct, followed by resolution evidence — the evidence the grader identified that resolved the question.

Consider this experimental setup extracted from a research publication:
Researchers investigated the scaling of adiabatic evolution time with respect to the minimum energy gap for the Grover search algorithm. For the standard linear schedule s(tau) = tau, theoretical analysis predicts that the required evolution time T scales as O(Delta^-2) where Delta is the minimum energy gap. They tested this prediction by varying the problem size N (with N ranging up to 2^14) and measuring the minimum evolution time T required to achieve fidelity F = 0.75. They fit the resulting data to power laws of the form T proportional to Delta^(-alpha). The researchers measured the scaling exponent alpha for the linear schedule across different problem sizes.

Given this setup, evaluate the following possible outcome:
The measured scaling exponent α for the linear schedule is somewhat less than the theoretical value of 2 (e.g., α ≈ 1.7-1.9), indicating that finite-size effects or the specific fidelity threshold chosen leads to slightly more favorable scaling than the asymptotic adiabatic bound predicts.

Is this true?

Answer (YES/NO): NO